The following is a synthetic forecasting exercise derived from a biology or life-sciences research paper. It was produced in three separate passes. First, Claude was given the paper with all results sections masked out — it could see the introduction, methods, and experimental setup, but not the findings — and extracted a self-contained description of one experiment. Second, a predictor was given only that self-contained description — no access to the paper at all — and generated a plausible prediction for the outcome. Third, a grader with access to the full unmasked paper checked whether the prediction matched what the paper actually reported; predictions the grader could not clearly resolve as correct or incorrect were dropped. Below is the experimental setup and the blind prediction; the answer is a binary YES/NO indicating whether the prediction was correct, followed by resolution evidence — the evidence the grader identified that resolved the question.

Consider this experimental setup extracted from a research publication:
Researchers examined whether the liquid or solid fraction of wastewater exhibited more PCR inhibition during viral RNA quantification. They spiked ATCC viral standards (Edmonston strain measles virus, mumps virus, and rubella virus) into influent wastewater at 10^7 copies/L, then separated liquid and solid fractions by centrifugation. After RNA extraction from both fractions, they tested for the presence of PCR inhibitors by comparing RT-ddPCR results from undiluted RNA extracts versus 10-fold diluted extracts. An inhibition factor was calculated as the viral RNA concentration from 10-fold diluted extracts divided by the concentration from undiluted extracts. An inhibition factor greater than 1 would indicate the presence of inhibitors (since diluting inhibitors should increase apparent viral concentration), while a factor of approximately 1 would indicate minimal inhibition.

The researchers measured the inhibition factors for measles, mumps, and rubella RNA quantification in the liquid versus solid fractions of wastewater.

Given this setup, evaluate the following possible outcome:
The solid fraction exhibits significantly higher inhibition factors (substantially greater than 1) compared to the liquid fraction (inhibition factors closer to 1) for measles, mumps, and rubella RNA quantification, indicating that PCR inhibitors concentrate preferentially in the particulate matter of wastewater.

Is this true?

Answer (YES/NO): YES